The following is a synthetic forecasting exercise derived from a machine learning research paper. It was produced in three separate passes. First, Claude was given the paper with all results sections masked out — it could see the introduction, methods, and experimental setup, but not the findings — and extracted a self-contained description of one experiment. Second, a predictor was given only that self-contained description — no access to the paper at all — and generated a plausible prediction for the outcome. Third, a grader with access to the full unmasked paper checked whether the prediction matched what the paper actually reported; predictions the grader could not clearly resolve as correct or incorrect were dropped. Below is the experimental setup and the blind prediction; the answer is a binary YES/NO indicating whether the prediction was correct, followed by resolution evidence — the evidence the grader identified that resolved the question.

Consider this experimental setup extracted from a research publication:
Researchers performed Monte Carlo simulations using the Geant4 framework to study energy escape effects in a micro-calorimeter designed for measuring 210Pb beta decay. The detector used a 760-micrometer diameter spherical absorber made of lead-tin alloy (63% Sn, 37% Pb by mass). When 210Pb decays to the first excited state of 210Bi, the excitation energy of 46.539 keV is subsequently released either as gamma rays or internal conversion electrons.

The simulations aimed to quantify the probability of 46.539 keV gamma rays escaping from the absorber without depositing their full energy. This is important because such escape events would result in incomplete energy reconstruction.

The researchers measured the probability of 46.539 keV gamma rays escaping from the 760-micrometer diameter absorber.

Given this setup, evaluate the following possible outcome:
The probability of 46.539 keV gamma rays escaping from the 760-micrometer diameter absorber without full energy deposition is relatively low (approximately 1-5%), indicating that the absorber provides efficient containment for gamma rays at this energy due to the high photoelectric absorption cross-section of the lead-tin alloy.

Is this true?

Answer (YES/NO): NO